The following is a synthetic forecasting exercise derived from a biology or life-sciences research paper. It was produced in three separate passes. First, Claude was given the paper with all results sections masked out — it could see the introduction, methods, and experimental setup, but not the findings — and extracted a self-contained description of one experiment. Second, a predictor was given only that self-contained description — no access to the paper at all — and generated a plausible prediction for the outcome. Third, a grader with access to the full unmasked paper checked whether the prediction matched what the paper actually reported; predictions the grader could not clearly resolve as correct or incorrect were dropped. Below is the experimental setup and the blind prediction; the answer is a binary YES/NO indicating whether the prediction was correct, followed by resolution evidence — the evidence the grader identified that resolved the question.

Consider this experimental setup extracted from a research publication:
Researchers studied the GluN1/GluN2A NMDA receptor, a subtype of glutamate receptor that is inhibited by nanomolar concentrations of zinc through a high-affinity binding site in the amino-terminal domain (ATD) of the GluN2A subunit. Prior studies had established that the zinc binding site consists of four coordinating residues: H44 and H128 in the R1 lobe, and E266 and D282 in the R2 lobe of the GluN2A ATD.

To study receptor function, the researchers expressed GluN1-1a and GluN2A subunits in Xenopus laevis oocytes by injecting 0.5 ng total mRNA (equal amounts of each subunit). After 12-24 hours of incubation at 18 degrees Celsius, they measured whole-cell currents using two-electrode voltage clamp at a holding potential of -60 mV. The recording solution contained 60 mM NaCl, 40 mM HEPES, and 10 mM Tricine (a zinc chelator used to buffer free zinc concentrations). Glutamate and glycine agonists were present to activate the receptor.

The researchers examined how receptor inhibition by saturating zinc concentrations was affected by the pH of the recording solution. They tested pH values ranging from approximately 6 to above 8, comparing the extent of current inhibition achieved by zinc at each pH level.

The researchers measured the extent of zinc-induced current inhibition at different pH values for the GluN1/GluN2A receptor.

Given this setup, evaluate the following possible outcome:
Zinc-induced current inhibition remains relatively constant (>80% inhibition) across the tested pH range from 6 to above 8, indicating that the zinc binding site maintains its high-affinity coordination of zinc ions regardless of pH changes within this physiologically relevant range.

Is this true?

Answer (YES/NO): NO